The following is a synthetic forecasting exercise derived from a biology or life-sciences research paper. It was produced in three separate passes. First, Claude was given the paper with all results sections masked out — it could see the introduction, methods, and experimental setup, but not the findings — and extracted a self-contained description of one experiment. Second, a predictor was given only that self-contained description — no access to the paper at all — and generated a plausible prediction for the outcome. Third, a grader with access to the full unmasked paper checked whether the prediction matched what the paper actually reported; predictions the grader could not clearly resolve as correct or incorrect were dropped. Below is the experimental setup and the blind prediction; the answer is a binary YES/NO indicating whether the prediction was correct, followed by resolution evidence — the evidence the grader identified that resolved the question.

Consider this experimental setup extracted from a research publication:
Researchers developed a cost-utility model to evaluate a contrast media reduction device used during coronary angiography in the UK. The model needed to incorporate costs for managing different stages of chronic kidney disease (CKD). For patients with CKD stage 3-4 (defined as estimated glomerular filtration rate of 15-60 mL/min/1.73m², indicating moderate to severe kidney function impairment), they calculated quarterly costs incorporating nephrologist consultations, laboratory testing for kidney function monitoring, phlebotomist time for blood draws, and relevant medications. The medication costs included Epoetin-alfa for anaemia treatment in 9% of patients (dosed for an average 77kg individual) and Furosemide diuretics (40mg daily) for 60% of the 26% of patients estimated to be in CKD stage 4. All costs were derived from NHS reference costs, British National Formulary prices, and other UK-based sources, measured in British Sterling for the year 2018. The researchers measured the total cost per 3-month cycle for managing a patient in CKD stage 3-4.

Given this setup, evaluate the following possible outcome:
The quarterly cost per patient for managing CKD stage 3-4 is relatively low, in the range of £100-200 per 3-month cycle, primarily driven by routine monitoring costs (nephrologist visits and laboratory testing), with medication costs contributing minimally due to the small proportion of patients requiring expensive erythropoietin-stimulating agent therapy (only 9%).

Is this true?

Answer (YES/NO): NO